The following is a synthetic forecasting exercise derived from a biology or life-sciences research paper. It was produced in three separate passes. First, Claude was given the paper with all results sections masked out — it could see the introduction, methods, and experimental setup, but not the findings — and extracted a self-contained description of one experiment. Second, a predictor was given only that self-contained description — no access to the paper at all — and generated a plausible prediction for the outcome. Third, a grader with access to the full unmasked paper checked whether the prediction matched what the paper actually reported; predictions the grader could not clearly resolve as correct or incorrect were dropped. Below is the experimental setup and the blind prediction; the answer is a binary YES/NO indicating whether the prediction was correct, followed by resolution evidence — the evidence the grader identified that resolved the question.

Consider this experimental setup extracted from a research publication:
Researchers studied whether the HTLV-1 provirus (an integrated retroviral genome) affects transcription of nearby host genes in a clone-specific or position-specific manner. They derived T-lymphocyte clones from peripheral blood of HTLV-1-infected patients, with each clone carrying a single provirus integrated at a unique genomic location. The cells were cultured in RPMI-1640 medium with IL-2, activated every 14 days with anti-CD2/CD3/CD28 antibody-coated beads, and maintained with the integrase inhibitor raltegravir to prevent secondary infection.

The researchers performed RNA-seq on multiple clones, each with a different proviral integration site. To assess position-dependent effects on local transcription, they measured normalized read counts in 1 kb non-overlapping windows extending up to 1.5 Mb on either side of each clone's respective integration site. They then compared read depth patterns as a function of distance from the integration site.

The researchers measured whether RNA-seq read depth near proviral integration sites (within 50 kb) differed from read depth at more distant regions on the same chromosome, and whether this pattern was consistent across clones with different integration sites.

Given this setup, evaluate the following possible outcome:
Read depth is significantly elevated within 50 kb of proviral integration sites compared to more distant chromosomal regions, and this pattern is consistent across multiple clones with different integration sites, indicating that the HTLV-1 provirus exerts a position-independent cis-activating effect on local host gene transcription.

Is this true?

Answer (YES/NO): YES